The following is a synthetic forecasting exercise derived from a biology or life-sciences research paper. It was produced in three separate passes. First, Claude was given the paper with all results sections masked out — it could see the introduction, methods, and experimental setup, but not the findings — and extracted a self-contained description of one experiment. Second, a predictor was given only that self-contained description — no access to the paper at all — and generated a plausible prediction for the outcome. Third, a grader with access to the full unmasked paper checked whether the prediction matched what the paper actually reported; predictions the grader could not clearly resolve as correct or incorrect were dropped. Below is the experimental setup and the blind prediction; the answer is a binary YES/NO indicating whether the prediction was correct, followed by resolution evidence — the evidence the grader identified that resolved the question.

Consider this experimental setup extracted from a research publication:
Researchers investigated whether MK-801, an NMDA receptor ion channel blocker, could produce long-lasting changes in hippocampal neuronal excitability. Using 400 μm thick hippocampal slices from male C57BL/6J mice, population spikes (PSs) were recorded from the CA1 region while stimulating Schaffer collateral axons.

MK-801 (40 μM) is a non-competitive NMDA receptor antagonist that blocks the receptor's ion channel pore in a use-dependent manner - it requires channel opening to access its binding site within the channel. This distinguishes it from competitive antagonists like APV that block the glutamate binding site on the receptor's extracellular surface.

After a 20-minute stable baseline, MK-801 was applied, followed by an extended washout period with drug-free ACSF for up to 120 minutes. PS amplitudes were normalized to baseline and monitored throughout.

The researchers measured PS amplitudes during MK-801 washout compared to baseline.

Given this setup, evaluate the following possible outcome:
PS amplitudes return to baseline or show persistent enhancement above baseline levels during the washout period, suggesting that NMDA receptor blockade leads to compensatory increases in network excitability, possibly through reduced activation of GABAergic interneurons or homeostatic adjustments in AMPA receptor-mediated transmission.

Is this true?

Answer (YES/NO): YES